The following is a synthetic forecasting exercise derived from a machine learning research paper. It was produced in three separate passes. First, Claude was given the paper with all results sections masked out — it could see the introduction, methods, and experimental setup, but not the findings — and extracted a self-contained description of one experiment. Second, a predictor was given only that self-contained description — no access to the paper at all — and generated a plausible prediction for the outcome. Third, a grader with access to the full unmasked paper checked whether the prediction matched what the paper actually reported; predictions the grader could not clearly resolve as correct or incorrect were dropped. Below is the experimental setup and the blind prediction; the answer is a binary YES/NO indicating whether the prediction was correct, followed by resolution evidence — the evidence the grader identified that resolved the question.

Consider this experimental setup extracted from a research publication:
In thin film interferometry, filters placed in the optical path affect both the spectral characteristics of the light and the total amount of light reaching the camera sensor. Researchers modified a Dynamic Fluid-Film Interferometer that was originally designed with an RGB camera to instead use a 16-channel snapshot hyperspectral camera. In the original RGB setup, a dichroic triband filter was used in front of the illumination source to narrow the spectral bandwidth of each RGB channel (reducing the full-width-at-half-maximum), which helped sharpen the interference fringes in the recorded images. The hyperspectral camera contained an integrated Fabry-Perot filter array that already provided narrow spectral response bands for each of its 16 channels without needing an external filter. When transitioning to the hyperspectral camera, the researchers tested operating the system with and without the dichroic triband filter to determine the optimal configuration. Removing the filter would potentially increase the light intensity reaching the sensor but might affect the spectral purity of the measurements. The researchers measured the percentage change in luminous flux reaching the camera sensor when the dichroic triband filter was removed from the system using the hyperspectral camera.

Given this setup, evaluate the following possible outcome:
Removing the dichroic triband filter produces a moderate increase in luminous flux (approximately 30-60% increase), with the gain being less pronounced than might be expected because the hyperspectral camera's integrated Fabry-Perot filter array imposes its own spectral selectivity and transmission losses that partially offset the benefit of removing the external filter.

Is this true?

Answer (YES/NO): NO